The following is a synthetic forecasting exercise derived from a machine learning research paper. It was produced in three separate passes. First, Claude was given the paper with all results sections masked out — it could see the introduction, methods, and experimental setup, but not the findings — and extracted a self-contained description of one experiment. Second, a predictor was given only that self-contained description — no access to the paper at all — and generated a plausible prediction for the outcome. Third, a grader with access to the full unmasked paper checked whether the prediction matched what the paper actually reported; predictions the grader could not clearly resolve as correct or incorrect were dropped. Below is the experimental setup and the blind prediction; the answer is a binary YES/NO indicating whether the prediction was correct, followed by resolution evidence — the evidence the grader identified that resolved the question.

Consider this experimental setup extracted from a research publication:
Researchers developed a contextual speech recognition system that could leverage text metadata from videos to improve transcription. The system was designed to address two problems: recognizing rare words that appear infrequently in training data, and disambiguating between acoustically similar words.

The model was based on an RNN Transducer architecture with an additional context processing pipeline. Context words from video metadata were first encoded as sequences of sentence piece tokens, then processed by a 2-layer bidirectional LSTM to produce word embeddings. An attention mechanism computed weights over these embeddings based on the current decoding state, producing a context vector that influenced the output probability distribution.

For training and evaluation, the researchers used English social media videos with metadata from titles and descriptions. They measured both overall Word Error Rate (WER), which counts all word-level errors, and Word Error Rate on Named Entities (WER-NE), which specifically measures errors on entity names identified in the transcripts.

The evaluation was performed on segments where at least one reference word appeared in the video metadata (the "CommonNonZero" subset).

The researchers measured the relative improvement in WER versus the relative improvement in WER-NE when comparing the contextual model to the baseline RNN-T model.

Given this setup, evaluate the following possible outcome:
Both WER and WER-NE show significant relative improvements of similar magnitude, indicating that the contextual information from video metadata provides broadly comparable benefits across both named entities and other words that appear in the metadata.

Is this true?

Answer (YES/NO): NO